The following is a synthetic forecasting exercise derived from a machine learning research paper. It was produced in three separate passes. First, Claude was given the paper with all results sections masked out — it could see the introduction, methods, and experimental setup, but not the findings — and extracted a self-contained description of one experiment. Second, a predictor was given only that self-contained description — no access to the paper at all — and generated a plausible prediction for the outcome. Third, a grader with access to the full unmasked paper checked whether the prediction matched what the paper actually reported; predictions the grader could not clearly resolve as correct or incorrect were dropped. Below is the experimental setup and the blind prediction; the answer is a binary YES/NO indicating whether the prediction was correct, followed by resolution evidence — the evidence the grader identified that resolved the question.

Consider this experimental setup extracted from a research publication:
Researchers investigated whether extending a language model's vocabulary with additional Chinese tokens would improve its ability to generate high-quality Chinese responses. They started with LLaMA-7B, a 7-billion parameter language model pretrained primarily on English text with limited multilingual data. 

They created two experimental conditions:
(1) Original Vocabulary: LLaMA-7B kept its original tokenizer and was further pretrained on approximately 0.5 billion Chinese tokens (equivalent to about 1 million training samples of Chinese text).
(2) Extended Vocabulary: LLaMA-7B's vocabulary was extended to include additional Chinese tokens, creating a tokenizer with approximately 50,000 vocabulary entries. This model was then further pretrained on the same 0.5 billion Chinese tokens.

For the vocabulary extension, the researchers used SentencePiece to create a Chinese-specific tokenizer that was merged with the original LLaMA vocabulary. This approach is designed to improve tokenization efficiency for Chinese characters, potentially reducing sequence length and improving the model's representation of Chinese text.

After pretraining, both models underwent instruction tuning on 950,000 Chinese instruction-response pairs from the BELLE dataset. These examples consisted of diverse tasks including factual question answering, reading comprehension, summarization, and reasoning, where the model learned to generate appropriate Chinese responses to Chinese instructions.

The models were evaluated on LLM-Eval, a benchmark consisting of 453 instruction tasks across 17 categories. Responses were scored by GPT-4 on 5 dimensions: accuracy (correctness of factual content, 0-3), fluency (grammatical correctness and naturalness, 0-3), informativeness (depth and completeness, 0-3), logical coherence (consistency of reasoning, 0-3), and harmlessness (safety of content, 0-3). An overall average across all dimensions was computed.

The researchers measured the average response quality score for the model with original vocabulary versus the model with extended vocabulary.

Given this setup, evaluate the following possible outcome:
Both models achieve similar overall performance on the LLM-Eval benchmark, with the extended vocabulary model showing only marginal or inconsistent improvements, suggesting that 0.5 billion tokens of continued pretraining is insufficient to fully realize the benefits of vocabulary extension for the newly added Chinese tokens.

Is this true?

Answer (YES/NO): NO